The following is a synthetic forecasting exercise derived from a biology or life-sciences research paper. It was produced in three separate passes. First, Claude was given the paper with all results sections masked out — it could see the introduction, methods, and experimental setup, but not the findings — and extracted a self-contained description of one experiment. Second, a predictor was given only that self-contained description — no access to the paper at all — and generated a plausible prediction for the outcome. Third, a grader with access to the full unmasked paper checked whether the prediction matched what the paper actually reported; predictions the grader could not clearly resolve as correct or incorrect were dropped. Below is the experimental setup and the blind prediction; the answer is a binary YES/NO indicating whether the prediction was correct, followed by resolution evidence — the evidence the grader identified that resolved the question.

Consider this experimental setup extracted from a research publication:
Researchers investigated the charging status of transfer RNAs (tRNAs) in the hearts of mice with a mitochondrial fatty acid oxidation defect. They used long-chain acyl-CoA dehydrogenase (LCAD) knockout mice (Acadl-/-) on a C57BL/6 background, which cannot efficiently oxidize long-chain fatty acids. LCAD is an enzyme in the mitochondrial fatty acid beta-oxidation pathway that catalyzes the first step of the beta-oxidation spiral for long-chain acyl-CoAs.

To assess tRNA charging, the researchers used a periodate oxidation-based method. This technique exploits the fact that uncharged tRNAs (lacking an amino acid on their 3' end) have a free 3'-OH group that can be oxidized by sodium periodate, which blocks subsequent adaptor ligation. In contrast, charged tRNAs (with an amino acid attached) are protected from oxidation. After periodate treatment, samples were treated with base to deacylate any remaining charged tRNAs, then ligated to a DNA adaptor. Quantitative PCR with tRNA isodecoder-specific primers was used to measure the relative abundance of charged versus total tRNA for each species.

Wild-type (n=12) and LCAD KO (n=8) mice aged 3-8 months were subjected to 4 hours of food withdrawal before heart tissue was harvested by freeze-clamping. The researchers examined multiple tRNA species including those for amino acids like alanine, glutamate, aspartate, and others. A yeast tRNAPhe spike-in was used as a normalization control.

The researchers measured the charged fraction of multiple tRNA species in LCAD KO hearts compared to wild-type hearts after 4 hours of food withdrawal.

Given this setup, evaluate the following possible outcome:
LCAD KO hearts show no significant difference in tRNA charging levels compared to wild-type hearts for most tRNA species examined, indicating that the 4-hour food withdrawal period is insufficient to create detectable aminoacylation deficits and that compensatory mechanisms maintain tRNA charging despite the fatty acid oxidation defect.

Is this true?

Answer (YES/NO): NO